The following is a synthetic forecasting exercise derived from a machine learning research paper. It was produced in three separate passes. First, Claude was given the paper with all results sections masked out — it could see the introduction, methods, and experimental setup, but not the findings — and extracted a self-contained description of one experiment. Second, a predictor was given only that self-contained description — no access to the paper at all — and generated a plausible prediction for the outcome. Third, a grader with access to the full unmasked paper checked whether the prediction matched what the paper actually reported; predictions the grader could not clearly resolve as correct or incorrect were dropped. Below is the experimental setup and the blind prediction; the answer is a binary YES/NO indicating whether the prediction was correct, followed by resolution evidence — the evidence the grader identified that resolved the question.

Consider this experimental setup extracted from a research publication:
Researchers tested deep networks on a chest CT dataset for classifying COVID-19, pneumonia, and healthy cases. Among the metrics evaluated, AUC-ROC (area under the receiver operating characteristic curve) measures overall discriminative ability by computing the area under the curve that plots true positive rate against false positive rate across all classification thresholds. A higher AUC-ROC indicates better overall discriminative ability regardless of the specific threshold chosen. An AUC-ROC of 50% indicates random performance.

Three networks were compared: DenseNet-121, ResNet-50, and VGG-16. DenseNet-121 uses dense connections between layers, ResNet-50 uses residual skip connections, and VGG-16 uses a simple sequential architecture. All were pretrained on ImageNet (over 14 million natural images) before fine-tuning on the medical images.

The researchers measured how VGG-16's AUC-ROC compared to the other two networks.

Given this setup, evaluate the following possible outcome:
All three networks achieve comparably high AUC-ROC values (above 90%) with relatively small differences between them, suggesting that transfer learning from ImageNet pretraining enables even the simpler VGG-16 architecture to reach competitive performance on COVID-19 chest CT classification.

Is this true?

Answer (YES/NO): NO